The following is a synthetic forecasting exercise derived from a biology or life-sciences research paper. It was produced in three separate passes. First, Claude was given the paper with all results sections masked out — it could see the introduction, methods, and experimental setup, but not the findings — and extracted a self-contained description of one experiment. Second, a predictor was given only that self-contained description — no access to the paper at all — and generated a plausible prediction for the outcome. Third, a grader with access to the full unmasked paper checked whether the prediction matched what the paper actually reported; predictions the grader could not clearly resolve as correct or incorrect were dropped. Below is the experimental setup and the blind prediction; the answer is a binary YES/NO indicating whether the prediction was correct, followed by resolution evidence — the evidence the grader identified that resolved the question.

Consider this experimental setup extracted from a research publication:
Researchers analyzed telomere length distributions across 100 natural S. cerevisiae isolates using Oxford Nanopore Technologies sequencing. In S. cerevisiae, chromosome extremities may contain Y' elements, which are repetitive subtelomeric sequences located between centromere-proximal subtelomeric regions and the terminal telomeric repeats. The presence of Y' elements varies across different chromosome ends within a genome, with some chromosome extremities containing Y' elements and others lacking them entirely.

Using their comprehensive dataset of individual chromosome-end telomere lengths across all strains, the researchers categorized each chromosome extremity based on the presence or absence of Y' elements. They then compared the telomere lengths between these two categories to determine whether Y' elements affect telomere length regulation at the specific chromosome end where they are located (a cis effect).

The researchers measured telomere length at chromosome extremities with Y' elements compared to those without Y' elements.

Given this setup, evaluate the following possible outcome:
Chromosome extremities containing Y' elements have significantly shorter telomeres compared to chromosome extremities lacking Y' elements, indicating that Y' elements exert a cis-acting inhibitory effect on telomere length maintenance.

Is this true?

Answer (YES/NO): YES